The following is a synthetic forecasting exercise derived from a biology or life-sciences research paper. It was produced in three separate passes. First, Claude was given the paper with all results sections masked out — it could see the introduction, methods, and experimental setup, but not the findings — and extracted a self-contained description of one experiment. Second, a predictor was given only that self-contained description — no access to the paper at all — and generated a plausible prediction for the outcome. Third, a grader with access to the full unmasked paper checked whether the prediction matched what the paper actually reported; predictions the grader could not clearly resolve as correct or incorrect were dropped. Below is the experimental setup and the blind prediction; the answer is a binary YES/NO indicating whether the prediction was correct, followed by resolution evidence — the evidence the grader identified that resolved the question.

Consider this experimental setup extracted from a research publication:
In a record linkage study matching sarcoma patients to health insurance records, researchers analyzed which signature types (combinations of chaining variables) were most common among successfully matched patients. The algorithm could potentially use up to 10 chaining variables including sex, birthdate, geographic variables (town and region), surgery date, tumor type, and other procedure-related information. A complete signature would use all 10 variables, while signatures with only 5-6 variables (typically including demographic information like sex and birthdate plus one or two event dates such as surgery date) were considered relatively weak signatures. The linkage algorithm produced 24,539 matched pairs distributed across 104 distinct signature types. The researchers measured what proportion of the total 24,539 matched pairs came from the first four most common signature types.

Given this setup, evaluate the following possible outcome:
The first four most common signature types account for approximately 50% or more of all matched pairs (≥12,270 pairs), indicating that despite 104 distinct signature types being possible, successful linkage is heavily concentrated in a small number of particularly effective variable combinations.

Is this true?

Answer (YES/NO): YES